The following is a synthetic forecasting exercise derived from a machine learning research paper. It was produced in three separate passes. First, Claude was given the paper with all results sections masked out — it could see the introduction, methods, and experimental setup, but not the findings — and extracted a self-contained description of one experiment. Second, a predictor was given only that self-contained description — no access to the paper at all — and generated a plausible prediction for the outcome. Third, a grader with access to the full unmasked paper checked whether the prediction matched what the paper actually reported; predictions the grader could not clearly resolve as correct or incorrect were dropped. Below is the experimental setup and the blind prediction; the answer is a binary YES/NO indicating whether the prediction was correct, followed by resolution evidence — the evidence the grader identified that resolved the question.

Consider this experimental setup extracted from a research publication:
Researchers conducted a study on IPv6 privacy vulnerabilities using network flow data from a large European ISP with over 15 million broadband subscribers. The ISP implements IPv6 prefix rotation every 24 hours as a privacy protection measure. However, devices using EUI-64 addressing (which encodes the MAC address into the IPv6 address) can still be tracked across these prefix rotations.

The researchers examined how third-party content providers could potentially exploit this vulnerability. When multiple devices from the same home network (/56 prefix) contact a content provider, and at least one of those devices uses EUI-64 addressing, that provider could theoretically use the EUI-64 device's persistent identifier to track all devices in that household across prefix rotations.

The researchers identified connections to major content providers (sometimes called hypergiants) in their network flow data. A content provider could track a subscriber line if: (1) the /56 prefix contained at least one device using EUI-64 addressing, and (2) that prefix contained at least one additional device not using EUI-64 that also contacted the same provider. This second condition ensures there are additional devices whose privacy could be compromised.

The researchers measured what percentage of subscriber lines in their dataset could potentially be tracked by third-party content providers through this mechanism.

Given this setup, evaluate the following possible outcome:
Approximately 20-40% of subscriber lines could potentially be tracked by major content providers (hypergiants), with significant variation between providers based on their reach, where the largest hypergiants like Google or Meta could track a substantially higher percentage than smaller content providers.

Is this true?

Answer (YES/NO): NO